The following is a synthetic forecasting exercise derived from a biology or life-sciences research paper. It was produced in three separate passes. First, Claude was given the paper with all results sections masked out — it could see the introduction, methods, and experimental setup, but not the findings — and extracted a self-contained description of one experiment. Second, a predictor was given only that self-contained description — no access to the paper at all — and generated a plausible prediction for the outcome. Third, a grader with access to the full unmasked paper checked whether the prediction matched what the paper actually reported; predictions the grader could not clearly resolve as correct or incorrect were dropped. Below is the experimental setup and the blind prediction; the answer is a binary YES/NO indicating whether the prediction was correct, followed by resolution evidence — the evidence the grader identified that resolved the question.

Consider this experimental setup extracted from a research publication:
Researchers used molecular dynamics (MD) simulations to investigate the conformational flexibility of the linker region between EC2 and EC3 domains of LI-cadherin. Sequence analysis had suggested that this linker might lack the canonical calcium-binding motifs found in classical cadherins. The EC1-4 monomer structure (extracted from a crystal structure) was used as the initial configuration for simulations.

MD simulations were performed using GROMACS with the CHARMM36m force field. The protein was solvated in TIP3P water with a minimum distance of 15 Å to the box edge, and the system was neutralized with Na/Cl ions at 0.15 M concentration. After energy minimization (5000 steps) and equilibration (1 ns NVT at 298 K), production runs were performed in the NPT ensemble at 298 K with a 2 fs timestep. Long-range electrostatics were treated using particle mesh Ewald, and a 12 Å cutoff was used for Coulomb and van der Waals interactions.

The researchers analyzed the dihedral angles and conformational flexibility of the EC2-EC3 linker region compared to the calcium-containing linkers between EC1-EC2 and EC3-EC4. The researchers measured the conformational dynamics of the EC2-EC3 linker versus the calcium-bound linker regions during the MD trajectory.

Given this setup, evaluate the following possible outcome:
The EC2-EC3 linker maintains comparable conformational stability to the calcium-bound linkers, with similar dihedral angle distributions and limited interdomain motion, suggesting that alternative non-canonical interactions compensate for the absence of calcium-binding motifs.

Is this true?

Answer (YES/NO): NO